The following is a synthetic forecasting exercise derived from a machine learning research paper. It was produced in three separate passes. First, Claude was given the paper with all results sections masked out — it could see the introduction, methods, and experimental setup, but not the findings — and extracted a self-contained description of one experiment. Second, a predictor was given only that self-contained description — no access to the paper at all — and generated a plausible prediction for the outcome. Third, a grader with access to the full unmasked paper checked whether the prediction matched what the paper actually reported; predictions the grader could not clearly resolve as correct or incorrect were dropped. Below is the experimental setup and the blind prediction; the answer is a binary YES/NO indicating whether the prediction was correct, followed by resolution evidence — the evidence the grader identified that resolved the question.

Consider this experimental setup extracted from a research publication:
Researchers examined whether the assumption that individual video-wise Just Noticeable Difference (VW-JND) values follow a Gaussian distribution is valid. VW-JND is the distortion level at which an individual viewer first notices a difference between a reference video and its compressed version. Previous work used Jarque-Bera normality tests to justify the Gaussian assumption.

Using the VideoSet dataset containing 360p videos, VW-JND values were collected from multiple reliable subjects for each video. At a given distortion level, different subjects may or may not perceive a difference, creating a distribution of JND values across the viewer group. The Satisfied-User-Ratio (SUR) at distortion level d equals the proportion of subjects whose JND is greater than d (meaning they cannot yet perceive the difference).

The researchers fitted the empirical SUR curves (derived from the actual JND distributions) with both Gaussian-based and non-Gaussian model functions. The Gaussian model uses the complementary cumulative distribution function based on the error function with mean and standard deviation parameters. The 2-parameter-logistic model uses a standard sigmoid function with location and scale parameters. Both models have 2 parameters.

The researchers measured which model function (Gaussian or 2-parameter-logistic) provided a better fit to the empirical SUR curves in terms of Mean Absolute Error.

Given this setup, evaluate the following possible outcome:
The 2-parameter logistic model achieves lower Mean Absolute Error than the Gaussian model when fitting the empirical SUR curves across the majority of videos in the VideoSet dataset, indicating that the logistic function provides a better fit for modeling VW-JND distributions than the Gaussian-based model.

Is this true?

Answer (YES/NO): NO